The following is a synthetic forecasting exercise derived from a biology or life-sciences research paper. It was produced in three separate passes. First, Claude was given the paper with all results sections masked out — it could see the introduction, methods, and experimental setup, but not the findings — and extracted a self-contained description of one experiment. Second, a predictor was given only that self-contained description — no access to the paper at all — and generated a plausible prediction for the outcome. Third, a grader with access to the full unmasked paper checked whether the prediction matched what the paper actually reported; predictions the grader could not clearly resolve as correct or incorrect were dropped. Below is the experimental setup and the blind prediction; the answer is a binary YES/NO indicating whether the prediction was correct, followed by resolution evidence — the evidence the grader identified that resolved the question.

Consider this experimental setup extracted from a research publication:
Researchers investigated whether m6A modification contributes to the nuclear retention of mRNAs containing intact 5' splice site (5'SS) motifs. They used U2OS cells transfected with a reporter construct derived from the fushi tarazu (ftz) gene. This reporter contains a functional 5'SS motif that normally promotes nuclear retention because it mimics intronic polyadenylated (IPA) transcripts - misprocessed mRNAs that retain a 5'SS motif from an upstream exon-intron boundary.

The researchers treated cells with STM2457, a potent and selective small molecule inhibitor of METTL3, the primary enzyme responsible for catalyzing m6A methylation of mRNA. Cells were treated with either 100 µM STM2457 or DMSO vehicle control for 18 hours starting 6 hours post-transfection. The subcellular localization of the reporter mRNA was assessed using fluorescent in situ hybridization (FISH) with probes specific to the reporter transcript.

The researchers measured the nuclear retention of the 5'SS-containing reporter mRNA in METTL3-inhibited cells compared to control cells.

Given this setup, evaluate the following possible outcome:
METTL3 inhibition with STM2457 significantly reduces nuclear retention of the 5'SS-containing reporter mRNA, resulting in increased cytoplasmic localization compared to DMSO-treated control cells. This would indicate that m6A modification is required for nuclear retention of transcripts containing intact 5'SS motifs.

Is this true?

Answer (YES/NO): YES